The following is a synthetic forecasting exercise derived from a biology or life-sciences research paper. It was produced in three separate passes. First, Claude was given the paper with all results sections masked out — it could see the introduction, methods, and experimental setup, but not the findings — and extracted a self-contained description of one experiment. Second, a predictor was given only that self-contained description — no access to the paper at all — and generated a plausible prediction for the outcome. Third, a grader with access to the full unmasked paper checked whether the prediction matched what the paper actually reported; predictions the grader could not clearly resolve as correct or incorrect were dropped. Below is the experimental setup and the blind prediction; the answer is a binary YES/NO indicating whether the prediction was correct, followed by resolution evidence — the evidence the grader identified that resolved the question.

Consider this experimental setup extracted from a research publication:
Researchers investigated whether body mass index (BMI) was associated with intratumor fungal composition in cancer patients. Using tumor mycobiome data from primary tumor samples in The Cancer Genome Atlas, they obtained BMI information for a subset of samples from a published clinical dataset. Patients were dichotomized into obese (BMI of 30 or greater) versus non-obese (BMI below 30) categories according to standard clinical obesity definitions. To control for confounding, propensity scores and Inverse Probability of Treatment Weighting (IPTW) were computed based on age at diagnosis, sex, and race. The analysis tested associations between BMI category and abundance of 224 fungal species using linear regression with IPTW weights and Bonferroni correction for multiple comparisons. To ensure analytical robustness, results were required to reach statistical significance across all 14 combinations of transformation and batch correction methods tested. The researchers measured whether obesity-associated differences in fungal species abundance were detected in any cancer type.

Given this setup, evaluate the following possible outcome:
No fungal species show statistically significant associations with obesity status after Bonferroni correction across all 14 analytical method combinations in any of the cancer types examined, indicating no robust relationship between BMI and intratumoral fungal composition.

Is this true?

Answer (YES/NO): NO